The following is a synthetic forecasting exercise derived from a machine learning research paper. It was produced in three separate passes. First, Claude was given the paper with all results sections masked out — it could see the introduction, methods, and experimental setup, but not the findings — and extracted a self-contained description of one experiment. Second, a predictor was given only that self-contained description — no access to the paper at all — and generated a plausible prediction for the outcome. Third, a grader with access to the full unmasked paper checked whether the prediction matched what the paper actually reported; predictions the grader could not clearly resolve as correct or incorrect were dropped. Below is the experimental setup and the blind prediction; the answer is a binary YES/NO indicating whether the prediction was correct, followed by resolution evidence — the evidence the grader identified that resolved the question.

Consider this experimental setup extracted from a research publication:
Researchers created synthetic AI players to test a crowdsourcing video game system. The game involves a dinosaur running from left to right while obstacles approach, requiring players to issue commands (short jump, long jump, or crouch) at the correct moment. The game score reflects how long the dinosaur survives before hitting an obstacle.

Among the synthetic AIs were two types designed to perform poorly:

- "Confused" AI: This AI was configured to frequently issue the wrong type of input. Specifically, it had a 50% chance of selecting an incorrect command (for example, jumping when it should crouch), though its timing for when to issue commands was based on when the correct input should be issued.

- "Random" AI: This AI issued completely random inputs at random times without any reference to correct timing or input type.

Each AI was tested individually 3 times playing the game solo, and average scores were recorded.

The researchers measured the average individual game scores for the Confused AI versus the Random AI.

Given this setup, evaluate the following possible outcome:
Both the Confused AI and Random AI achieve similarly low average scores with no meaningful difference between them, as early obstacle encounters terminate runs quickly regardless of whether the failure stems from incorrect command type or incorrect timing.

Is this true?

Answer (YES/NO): NO